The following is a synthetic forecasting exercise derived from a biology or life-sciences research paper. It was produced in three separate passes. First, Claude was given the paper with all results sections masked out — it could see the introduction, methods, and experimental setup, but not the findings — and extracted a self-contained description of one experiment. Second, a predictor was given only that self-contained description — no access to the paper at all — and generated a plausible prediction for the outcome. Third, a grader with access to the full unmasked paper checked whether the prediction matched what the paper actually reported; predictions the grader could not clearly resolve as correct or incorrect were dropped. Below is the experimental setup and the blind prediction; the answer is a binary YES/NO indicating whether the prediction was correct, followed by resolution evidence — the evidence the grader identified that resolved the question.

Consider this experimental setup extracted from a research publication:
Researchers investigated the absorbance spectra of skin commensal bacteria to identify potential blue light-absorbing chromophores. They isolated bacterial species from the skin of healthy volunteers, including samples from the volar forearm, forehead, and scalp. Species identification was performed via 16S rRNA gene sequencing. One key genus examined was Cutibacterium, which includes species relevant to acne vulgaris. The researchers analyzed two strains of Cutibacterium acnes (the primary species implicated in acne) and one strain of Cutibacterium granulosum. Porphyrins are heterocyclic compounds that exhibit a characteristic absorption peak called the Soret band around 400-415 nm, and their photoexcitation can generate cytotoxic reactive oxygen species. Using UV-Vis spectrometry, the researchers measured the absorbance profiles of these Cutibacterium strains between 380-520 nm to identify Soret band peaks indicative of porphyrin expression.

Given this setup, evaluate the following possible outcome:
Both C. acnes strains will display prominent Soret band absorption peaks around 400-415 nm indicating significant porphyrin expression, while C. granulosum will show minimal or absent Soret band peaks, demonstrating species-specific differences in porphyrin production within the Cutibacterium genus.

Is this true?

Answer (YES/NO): NO